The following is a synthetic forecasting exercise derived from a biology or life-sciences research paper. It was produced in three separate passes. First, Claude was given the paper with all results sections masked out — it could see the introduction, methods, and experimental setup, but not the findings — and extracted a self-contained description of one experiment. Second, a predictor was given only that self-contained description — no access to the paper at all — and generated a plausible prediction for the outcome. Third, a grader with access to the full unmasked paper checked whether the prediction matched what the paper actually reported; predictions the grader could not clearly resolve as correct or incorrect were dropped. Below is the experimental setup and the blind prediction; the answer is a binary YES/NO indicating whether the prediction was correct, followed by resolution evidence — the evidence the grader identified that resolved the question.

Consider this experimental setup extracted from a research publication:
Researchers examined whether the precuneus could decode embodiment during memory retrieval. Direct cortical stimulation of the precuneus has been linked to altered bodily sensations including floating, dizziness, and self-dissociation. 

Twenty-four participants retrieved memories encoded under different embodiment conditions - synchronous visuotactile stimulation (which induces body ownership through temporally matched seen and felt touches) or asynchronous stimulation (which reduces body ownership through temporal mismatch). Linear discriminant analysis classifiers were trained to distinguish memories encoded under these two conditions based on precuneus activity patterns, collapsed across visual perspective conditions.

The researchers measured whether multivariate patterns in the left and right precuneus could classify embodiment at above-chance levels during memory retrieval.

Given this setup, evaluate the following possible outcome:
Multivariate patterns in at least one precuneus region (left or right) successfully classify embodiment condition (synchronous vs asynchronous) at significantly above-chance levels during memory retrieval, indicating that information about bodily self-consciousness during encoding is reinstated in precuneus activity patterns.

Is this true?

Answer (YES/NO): YES